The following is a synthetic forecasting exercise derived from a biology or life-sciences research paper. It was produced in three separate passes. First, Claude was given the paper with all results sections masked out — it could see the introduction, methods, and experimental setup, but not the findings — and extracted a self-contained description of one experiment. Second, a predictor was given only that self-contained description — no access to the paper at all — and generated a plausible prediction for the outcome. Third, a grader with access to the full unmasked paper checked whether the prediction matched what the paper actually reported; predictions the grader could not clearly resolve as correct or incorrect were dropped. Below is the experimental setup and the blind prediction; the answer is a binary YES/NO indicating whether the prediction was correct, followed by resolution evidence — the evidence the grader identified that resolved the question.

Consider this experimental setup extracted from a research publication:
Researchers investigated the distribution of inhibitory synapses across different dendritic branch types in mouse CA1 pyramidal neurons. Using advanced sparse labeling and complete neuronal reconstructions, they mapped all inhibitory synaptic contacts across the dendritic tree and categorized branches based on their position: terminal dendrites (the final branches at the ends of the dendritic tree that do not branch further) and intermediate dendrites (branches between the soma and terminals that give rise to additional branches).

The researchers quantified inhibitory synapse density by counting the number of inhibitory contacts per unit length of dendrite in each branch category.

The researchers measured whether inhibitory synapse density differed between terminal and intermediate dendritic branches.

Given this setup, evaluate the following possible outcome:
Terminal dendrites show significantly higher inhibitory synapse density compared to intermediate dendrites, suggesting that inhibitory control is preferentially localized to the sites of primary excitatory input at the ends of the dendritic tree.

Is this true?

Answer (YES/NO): NO